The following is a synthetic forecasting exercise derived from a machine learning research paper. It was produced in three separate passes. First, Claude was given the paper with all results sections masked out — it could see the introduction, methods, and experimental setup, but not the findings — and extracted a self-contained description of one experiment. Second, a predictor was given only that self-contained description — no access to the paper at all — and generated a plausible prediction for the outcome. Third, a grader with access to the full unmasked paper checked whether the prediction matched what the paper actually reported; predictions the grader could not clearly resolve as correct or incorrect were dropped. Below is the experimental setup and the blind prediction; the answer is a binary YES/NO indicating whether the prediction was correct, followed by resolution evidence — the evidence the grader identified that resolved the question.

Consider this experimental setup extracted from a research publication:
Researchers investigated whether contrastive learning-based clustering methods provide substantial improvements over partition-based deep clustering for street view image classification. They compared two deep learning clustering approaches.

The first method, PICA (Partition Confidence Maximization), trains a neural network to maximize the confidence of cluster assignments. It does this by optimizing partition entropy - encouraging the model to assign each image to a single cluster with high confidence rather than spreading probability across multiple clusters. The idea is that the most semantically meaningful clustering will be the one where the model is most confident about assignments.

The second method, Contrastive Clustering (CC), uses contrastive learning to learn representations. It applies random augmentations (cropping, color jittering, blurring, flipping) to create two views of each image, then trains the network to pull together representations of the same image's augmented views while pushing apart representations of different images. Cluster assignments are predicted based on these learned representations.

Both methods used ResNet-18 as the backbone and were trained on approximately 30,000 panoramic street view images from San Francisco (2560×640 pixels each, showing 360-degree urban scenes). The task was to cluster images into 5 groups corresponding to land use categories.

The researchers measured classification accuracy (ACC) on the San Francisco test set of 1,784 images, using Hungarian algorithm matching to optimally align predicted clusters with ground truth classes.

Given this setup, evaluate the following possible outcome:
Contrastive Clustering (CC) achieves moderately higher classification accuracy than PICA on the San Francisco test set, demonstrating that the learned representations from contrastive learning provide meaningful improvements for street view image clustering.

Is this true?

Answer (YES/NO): YES